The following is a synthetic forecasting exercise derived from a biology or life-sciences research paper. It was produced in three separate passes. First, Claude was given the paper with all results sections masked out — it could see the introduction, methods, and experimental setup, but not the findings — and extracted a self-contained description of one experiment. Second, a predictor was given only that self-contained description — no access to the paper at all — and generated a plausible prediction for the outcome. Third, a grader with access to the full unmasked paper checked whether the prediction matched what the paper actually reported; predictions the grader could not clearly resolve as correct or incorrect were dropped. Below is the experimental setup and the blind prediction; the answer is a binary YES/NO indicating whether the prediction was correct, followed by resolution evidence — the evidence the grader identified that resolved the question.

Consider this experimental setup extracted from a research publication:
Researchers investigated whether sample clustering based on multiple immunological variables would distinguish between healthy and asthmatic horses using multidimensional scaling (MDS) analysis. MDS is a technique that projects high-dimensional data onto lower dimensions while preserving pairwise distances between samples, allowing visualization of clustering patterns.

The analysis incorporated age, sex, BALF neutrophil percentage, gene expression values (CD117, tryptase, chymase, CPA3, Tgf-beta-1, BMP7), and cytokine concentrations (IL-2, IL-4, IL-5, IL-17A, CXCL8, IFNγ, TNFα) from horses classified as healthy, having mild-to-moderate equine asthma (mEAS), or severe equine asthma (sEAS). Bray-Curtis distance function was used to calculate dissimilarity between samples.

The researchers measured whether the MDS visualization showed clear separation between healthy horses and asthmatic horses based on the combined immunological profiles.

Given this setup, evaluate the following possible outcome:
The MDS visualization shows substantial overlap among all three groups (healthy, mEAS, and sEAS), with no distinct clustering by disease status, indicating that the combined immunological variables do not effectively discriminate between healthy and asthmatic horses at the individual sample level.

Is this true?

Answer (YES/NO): NO